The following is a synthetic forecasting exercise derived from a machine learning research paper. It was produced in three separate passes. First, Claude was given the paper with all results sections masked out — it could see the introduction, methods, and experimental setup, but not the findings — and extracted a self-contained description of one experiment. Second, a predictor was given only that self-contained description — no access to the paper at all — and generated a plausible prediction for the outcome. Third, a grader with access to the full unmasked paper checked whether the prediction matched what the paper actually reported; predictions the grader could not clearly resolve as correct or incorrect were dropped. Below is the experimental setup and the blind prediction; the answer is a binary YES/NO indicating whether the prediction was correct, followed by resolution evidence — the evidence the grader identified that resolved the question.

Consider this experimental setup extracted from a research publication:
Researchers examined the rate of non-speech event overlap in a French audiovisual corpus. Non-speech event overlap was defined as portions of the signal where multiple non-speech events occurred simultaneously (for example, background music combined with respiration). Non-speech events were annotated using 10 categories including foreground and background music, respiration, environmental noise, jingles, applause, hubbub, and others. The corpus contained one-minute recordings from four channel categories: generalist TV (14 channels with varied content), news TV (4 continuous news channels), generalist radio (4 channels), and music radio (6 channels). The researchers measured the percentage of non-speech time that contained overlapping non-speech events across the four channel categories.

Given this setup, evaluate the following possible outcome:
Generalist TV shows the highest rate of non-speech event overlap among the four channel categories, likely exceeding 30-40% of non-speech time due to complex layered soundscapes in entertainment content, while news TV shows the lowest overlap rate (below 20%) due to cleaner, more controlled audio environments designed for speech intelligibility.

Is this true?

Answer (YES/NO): NO